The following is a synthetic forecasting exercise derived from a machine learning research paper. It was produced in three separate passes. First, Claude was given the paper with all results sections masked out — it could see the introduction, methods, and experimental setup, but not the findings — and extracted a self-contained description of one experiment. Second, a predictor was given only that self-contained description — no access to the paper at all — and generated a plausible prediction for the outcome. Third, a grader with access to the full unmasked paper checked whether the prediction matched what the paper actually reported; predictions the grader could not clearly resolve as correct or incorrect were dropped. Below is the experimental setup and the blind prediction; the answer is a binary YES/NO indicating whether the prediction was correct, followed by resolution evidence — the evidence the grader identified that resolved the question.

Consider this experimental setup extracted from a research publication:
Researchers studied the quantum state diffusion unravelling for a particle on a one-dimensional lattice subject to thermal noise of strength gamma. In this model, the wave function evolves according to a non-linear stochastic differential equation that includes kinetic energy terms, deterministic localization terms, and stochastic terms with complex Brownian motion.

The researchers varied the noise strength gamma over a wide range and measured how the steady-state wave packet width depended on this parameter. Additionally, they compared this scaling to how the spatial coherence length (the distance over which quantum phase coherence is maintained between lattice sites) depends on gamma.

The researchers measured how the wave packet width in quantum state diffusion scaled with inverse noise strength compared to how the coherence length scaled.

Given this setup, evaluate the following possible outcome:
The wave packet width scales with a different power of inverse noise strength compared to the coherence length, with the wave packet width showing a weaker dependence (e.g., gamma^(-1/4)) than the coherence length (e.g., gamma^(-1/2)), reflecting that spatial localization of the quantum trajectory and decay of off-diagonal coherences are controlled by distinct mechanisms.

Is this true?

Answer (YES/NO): YES